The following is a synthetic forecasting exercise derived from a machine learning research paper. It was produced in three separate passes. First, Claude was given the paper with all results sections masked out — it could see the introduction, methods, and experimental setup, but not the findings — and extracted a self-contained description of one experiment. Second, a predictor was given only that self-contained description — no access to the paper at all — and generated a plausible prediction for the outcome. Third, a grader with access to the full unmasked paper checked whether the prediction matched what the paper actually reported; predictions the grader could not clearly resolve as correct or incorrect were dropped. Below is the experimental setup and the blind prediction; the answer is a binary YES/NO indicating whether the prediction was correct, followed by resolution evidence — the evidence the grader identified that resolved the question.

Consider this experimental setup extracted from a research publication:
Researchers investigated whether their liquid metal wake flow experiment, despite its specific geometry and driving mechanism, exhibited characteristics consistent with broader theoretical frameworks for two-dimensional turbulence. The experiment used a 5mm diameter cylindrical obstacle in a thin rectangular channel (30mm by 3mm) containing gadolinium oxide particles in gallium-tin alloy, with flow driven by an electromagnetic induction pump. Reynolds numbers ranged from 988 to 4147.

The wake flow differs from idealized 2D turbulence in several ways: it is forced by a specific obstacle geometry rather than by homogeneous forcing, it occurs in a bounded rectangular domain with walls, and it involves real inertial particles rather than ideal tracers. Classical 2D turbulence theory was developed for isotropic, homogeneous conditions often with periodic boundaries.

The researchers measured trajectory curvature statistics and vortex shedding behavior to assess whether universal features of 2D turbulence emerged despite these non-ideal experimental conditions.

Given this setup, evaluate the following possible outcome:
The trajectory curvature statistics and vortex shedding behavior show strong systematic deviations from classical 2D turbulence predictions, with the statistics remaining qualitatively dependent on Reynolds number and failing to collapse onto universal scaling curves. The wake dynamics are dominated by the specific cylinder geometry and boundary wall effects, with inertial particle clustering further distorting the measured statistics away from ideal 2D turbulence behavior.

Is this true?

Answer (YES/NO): NO